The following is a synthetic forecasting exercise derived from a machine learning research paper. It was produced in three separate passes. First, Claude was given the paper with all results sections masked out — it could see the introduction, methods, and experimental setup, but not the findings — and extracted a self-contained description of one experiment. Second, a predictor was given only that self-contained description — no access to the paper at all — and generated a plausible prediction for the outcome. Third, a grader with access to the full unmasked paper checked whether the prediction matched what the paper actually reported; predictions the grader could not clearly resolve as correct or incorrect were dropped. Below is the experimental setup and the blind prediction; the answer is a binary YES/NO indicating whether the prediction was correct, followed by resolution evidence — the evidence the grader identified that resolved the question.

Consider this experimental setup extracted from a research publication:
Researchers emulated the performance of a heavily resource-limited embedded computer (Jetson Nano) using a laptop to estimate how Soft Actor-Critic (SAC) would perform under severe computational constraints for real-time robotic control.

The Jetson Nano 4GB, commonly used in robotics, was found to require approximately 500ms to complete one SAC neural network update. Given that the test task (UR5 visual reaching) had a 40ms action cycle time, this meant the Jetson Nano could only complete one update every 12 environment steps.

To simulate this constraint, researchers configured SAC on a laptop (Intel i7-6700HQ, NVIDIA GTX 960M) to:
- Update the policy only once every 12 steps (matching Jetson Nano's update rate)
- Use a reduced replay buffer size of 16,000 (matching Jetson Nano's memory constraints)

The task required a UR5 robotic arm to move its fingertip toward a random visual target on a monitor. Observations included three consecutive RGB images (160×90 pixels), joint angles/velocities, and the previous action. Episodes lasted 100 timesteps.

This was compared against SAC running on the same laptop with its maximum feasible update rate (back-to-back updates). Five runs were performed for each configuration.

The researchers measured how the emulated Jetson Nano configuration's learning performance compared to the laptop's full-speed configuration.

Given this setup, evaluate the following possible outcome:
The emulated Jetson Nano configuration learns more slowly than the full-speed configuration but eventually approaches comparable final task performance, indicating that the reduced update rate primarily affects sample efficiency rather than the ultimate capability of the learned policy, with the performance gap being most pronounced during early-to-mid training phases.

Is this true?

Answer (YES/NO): NO